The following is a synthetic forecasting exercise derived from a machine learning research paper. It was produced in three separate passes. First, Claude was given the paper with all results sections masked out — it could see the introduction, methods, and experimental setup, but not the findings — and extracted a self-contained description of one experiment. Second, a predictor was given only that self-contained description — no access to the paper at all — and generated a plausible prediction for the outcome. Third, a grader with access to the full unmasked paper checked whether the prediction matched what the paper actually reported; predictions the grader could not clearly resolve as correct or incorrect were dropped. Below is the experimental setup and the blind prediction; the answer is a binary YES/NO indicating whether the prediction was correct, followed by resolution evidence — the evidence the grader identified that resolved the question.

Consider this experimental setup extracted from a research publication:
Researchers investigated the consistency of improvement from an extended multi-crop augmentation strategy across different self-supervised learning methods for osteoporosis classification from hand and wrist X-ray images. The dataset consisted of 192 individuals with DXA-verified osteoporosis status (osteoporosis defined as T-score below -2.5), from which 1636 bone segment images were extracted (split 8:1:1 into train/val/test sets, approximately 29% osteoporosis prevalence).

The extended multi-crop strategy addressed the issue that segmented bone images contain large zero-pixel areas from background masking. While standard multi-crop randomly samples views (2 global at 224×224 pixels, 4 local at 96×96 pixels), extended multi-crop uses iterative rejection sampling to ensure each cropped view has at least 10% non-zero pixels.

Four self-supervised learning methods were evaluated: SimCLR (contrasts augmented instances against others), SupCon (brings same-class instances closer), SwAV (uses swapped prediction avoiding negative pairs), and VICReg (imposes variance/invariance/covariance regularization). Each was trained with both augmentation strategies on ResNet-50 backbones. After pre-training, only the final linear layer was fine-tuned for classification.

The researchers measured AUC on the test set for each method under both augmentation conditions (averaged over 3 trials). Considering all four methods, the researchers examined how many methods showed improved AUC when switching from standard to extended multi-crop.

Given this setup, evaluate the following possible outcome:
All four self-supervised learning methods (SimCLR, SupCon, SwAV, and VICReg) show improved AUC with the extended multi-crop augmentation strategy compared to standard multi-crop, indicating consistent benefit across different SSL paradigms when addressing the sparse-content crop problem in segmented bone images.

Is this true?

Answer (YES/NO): NO